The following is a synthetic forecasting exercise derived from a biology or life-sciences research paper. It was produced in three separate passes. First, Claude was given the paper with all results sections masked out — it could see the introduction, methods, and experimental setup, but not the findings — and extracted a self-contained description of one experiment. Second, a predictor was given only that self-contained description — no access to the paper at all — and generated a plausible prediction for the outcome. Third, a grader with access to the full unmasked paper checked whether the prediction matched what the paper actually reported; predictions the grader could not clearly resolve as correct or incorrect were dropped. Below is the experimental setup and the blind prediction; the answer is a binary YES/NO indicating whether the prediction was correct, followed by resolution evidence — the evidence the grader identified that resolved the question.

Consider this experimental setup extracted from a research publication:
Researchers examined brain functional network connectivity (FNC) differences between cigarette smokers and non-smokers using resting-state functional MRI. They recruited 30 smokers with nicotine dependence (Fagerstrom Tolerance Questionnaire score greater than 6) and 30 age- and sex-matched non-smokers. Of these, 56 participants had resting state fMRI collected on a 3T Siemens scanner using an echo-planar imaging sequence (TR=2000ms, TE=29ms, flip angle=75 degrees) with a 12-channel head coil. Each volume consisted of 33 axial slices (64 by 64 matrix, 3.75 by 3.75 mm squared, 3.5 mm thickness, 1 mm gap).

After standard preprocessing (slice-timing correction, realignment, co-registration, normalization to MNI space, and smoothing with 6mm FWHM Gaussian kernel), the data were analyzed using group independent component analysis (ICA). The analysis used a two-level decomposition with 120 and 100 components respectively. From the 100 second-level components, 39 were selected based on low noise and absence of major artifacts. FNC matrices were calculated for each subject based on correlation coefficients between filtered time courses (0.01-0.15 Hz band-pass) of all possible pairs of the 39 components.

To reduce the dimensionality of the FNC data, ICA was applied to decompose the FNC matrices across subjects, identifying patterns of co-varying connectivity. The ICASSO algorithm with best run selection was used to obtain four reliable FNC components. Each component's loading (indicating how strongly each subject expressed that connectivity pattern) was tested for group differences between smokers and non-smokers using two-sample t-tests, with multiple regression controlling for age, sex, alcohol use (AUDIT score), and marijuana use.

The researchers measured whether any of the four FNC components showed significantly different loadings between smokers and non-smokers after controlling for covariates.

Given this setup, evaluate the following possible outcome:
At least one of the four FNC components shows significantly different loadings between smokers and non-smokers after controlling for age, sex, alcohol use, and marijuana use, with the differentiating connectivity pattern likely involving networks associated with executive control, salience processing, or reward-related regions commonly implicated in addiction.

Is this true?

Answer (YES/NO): YES